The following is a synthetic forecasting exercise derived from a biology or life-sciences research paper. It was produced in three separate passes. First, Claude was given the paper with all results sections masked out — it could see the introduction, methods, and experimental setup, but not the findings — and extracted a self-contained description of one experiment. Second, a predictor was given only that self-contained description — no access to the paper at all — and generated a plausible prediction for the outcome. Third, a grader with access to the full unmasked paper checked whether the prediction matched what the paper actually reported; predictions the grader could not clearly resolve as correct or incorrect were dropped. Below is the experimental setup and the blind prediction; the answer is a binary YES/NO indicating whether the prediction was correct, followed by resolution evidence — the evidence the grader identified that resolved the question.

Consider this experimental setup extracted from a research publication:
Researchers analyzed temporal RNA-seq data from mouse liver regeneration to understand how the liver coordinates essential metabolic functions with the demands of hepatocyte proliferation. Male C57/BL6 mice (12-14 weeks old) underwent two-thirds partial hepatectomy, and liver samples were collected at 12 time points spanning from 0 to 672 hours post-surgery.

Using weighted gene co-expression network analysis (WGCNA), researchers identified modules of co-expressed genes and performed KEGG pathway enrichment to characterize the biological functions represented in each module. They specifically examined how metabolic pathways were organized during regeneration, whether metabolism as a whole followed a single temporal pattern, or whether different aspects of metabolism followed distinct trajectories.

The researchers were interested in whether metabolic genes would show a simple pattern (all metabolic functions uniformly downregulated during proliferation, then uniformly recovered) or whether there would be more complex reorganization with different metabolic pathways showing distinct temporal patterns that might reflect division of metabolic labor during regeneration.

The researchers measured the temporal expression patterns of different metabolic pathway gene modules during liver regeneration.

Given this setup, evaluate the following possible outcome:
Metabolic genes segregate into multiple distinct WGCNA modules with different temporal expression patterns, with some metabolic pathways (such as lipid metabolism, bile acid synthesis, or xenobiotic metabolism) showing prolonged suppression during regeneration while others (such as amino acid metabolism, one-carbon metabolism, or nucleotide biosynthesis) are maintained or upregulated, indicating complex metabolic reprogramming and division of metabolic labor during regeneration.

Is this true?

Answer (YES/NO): YES